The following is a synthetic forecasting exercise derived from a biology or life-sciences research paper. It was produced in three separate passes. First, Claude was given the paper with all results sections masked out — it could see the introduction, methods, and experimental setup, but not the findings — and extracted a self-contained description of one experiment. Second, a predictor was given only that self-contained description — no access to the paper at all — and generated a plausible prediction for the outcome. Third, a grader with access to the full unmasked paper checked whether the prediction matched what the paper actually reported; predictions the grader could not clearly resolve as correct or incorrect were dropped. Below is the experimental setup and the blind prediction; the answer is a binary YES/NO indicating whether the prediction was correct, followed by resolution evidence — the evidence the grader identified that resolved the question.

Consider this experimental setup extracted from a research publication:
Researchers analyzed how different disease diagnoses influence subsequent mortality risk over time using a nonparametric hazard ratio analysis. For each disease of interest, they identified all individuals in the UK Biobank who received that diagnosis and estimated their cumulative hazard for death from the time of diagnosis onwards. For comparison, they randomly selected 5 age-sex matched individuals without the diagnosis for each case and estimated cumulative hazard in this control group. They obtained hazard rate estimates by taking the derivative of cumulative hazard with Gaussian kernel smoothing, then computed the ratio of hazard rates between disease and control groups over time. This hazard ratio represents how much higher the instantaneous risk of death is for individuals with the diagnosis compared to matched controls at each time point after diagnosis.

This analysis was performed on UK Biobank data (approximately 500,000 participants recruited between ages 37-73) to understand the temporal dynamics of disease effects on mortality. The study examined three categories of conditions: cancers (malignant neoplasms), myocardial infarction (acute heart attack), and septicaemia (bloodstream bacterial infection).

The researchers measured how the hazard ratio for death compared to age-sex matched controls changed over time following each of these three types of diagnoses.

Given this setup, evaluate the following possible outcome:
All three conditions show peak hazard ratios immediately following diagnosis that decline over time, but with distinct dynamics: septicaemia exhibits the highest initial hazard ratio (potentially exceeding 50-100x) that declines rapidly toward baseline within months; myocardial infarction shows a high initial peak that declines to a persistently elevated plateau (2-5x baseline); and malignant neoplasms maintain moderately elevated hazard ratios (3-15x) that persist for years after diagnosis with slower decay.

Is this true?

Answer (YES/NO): NO